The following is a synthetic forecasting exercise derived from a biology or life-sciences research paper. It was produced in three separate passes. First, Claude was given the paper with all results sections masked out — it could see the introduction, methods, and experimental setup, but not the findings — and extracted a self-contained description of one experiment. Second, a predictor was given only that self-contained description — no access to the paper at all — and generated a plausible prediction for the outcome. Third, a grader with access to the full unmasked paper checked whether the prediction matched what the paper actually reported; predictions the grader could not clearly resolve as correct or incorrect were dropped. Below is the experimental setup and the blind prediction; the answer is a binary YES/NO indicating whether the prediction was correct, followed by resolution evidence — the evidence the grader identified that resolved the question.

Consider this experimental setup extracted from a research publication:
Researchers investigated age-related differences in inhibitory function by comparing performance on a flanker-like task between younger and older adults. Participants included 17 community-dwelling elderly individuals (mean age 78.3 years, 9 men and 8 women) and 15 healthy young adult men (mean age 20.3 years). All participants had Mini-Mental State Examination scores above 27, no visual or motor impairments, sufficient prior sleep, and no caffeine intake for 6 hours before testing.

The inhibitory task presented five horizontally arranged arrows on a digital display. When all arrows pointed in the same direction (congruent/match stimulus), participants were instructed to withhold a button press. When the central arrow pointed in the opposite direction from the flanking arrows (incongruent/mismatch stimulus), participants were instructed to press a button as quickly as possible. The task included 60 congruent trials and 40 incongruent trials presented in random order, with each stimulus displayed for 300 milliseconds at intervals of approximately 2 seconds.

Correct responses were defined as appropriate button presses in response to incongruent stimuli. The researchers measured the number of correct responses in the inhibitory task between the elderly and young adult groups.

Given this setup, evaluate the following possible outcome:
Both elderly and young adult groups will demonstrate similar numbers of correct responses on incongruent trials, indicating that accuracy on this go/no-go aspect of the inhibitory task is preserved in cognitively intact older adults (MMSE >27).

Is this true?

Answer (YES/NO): NO